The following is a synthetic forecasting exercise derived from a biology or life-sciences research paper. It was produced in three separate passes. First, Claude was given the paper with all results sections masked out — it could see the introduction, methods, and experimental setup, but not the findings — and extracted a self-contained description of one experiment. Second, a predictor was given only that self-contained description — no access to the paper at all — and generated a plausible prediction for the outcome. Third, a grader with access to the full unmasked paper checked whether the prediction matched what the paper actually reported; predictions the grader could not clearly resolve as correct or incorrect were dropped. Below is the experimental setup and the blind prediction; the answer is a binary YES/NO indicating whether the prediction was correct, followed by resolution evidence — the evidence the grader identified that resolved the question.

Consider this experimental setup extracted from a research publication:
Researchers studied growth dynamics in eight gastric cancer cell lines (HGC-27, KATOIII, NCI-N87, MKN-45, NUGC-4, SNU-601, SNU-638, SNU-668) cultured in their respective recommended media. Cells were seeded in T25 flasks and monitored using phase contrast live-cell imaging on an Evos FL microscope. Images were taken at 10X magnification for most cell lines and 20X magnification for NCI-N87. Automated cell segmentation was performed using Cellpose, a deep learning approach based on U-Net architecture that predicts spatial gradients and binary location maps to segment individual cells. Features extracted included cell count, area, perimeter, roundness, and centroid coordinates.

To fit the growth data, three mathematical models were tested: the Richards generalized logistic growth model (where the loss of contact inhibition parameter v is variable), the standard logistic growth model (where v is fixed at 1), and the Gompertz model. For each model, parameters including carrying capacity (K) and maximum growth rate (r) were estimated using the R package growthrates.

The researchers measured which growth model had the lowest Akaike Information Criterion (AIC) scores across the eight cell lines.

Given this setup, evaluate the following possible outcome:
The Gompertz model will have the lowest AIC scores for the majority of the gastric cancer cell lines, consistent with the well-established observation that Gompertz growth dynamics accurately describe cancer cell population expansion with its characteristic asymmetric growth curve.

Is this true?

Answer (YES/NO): NO